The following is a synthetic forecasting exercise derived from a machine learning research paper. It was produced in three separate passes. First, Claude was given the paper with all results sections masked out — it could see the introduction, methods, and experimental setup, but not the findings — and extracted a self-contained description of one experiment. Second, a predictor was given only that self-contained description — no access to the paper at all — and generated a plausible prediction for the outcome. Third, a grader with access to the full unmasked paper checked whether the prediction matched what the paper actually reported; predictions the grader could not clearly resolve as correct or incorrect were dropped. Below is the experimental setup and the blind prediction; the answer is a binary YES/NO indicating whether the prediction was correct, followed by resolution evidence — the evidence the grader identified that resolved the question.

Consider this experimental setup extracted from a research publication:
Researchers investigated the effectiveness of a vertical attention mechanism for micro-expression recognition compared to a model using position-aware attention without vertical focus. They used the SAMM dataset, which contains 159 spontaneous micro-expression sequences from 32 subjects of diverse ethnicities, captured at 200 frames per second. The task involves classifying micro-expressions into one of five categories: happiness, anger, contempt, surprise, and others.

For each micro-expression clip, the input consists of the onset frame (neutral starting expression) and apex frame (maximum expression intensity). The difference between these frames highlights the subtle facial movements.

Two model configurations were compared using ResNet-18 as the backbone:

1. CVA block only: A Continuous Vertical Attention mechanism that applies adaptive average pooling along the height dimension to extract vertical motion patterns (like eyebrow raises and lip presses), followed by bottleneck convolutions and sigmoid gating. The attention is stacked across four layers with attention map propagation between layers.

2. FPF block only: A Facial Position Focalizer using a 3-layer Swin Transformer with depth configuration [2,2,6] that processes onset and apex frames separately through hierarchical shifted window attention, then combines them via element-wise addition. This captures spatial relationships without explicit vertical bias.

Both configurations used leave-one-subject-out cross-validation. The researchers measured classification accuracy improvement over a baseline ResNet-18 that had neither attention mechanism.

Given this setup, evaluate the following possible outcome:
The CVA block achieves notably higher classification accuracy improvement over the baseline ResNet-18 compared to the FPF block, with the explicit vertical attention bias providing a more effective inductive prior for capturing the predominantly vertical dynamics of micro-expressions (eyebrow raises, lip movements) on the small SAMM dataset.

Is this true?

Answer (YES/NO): NO